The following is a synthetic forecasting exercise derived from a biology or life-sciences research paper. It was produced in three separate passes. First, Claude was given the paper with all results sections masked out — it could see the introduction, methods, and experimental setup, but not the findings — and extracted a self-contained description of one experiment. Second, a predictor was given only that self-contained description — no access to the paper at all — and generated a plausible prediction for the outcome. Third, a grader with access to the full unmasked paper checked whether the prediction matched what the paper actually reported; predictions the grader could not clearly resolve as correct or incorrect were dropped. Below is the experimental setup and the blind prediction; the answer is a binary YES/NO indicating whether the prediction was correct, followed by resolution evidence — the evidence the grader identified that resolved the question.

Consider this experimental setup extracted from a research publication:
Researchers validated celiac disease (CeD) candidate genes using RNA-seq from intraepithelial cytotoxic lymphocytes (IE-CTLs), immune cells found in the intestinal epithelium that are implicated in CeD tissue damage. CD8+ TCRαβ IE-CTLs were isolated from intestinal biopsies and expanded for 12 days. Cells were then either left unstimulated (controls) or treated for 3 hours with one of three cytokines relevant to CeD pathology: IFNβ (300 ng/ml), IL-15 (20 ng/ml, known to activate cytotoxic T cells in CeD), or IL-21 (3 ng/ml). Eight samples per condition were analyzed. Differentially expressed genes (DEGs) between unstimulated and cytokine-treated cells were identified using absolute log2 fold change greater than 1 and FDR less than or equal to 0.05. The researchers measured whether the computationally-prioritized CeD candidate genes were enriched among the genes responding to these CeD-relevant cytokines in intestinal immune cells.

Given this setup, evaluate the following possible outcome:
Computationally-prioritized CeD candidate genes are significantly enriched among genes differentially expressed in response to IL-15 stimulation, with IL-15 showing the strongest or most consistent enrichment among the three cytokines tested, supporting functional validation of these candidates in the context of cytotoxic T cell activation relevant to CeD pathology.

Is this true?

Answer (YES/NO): NO